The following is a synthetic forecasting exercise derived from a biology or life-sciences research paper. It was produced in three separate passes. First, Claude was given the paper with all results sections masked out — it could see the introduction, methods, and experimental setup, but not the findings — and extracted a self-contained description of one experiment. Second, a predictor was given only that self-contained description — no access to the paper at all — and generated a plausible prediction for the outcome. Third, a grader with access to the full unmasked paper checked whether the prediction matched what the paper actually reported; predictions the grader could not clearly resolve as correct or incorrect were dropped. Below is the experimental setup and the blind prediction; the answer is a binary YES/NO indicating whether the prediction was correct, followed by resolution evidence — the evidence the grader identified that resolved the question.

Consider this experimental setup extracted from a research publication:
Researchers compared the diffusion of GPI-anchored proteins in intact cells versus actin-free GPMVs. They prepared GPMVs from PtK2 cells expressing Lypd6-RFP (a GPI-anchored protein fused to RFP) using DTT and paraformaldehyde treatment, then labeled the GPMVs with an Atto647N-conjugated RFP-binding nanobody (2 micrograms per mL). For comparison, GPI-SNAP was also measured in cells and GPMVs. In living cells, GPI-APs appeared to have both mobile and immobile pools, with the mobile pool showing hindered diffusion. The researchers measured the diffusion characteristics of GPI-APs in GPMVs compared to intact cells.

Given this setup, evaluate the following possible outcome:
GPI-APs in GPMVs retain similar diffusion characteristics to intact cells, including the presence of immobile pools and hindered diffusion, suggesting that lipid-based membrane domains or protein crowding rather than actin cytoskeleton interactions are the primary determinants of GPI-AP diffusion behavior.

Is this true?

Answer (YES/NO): NO